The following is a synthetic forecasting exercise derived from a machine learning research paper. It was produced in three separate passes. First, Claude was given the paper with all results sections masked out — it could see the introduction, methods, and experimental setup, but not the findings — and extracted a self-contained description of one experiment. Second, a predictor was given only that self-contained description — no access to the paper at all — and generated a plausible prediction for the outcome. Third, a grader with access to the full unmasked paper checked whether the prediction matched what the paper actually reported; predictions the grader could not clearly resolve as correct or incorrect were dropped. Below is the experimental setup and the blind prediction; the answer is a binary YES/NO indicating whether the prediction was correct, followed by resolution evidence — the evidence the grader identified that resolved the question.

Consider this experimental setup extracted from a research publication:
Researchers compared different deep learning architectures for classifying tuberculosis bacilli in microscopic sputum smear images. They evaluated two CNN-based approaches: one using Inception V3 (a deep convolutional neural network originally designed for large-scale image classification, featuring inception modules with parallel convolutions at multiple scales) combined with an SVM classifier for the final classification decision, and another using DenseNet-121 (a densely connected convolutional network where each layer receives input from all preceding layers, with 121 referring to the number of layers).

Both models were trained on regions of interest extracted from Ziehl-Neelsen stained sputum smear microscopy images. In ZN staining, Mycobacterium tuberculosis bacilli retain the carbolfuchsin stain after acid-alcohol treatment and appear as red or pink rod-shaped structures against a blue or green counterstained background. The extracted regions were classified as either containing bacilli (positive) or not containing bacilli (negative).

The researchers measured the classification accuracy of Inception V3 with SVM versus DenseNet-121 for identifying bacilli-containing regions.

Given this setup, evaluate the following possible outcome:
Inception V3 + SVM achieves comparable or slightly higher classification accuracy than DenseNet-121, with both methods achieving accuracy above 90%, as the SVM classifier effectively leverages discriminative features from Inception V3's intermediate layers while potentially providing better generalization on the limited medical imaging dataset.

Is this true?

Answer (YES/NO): NO